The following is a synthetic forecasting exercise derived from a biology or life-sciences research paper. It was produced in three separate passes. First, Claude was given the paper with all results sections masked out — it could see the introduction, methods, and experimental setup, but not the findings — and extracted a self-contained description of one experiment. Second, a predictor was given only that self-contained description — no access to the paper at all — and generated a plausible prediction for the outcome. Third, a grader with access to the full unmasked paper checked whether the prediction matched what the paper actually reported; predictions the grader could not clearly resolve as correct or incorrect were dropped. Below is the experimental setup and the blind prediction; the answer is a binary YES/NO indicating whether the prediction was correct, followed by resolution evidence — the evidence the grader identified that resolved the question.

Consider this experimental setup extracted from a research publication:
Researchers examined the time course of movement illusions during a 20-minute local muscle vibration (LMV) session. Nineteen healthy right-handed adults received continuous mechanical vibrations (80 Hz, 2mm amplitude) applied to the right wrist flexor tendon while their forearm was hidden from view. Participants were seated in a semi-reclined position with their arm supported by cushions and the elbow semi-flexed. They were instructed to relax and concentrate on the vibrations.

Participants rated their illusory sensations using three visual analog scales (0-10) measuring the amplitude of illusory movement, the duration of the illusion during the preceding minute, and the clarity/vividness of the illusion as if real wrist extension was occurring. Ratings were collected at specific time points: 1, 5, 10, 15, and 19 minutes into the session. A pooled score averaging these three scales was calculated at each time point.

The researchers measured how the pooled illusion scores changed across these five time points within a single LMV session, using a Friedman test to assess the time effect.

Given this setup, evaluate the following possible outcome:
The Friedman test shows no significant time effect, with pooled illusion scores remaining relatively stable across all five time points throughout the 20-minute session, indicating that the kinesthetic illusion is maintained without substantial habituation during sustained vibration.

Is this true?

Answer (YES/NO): YES